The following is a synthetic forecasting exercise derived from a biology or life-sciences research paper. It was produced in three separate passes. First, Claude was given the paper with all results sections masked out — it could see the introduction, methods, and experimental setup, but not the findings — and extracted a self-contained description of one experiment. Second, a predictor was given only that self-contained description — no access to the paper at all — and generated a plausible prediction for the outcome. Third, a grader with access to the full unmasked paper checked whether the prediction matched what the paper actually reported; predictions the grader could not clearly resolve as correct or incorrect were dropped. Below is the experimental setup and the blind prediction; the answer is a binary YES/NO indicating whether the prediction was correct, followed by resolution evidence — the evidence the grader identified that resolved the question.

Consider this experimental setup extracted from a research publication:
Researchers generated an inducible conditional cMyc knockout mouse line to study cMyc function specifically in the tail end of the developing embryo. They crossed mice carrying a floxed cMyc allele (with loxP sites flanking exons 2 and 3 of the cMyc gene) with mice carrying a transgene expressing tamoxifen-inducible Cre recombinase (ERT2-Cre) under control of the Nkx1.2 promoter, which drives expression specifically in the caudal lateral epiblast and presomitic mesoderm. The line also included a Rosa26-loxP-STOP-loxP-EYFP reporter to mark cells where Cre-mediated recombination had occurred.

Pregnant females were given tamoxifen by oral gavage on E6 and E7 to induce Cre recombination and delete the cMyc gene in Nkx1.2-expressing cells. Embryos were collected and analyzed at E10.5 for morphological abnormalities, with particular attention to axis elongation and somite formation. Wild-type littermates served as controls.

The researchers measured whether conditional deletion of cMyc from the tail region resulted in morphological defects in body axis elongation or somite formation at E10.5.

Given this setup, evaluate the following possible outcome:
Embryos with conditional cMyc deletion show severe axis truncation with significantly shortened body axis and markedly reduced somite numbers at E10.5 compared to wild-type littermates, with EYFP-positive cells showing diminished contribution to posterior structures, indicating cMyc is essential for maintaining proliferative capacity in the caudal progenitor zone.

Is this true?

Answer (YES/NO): NO